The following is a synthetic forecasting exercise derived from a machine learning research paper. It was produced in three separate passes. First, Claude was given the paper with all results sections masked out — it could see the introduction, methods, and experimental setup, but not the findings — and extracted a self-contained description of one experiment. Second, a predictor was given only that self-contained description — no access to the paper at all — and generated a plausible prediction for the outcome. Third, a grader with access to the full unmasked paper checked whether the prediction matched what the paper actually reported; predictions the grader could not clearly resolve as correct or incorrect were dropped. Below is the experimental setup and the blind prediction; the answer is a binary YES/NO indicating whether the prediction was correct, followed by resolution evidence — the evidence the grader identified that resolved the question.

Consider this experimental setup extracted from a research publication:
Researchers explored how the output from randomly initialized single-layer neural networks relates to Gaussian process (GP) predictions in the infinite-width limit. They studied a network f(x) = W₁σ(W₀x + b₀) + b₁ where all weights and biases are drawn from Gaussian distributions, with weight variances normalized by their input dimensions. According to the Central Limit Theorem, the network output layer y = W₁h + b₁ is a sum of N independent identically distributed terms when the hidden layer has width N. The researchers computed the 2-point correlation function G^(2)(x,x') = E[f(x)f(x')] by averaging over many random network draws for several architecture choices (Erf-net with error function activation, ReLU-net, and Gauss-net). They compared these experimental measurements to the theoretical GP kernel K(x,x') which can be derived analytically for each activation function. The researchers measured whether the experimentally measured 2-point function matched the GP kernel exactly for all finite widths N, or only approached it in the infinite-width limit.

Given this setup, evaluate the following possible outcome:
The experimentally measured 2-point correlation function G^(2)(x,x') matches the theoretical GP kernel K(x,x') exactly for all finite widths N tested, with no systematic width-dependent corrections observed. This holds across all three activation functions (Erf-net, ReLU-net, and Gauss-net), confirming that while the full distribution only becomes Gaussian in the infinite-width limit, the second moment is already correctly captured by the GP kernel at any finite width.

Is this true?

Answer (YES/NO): YES